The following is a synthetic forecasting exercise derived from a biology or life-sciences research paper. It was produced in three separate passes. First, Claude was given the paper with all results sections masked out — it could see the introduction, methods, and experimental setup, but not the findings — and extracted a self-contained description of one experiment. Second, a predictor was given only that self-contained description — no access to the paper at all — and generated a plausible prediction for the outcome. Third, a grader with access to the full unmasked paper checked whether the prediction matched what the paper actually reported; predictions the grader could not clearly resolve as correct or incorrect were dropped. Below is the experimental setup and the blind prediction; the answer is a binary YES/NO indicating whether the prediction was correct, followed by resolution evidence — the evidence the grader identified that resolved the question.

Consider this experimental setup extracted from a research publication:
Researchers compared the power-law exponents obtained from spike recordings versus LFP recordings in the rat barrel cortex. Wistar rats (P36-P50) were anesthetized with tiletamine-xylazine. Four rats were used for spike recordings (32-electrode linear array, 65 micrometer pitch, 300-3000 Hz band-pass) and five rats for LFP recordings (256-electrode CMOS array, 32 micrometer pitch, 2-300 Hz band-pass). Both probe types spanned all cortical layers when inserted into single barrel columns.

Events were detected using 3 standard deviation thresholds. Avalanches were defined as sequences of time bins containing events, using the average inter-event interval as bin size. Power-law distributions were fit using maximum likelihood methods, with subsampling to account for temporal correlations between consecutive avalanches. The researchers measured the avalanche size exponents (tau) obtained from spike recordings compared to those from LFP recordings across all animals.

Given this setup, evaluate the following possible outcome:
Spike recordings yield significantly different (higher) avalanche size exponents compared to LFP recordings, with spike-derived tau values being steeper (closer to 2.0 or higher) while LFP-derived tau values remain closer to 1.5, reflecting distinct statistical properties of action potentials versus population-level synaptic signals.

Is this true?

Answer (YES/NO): YES